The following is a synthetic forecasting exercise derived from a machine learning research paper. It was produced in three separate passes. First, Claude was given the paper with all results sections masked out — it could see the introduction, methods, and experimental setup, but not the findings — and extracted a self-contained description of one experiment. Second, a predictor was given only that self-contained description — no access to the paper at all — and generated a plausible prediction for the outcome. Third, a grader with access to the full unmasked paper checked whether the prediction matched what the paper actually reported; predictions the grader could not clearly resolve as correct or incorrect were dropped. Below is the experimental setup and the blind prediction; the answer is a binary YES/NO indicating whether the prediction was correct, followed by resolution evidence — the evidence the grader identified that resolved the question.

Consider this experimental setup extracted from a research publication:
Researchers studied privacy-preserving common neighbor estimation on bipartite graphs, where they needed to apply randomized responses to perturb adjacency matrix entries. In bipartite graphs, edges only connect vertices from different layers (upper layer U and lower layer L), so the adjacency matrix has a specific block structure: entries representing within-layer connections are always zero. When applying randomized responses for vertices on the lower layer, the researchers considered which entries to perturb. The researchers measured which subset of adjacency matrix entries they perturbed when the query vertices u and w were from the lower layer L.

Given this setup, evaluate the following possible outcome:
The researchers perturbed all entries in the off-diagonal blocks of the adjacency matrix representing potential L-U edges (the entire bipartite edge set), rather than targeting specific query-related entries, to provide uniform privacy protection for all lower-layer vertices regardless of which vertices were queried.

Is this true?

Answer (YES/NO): NO